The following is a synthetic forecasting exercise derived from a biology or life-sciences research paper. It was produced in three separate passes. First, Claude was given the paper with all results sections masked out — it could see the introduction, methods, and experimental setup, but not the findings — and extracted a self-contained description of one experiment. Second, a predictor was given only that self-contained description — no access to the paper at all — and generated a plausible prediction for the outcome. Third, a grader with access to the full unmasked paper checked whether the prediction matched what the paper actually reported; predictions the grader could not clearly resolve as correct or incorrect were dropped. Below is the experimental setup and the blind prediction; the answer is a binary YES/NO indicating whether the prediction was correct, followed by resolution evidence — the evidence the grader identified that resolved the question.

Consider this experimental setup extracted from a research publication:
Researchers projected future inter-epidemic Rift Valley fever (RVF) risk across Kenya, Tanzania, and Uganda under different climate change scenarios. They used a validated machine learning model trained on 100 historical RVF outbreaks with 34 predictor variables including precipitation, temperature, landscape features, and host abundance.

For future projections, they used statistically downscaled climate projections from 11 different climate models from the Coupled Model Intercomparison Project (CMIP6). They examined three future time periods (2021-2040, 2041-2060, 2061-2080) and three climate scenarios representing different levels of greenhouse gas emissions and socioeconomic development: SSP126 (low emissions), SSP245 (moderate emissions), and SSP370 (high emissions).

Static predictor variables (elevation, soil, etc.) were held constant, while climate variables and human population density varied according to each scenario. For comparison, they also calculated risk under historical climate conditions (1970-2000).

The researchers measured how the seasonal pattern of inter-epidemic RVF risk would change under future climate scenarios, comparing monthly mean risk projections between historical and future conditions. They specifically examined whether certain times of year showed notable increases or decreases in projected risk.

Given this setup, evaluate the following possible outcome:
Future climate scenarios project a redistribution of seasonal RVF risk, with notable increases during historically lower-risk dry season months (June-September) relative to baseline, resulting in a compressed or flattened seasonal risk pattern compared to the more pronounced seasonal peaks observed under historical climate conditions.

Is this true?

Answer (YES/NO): NO